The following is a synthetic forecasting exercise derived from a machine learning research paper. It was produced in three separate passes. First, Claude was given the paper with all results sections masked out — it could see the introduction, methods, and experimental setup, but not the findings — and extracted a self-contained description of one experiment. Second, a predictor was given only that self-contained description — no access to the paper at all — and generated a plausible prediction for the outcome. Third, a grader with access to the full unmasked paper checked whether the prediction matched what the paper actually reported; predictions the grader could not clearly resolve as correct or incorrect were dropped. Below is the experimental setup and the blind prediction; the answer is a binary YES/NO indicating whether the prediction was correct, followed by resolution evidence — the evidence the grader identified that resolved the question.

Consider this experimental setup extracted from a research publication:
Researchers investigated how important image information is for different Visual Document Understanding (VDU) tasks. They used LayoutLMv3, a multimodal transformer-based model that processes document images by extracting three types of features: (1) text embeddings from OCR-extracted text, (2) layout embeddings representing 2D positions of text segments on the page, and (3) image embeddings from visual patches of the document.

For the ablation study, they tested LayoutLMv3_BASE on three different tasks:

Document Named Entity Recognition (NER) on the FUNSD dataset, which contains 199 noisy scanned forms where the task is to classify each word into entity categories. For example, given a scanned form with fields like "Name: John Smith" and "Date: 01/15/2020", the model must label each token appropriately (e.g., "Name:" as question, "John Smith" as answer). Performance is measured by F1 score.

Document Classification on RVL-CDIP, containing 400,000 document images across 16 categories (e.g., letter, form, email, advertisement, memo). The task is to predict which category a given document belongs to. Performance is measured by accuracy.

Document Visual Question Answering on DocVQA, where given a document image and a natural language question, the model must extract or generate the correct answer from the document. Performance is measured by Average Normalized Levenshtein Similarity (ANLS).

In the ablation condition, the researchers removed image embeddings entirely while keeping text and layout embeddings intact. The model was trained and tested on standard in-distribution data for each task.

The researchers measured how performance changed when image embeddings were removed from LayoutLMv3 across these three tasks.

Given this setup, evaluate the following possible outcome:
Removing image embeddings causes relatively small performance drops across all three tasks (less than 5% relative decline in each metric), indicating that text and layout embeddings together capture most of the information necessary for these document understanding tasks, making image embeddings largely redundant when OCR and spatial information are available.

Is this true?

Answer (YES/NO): NO